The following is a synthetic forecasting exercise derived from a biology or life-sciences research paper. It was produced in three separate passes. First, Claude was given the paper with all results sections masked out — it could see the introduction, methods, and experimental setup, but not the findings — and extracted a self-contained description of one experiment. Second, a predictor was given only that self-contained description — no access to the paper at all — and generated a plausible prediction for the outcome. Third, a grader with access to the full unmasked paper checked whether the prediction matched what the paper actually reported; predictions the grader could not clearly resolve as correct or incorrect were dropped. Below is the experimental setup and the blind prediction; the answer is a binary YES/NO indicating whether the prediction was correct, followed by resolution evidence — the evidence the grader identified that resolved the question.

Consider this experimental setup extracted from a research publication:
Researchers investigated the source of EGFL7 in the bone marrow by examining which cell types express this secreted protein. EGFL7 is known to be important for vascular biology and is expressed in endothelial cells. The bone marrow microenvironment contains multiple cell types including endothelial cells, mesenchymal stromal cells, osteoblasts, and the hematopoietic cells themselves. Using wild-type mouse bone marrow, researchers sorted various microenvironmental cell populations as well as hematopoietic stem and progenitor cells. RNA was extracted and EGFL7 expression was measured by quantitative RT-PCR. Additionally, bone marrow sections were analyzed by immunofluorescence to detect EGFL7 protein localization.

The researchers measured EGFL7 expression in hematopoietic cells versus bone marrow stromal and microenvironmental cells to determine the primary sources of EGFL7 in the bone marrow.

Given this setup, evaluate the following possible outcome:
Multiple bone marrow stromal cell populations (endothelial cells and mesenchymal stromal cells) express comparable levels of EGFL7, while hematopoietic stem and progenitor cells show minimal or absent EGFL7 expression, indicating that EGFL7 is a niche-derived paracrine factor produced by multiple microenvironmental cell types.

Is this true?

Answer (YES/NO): NO